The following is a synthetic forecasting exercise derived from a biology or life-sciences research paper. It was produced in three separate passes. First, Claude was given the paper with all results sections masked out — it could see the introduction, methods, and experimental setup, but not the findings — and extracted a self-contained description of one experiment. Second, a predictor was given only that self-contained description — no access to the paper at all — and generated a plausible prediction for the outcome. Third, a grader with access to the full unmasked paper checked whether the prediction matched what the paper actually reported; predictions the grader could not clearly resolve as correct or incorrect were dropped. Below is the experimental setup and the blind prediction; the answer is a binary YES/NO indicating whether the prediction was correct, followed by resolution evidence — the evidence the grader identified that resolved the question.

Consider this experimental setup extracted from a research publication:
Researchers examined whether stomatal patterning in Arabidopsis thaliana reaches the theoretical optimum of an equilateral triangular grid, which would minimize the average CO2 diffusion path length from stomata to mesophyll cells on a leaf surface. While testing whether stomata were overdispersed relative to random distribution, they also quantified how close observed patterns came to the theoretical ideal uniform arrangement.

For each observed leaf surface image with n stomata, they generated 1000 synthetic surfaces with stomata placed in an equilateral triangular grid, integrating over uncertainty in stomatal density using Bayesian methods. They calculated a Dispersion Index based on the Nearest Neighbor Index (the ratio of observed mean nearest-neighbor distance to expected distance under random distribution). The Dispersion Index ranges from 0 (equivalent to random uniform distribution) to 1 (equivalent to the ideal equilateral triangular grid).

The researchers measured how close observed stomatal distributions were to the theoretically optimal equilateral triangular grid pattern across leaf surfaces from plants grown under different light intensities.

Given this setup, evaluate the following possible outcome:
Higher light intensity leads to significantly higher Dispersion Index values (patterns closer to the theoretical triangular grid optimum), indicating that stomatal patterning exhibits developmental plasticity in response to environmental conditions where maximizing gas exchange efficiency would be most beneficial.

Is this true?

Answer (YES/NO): NO